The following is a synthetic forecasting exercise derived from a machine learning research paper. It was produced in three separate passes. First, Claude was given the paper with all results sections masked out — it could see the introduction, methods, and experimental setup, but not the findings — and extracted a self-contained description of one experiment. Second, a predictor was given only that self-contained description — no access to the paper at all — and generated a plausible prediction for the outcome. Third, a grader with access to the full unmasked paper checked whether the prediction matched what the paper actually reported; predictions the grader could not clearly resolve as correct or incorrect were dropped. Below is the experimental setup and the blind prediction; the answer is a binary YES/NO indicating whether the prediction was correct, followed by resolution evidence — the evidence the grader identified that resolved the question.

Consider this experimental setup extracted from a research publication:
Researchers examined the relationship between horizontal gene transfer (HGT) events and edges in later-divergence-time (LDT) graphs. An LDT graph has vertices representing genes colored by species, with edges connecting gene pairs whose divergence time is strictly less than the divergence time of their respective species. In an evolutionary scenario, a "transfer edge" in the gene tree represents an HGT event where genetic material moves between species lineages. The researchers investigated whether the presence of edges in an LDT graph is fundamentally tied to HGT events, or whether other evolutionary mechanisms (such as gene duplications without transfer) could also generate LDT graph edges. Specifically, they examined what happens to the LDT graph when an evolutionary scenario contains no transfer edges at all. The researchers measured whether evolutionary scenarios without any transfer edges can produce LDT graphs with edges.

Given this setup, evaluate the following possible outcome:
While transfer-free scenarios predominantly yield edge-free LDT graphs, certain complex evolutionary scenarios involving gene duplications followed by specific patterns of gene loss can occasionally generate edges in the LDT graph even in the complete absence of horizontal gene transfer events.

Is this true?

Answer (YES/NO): NO